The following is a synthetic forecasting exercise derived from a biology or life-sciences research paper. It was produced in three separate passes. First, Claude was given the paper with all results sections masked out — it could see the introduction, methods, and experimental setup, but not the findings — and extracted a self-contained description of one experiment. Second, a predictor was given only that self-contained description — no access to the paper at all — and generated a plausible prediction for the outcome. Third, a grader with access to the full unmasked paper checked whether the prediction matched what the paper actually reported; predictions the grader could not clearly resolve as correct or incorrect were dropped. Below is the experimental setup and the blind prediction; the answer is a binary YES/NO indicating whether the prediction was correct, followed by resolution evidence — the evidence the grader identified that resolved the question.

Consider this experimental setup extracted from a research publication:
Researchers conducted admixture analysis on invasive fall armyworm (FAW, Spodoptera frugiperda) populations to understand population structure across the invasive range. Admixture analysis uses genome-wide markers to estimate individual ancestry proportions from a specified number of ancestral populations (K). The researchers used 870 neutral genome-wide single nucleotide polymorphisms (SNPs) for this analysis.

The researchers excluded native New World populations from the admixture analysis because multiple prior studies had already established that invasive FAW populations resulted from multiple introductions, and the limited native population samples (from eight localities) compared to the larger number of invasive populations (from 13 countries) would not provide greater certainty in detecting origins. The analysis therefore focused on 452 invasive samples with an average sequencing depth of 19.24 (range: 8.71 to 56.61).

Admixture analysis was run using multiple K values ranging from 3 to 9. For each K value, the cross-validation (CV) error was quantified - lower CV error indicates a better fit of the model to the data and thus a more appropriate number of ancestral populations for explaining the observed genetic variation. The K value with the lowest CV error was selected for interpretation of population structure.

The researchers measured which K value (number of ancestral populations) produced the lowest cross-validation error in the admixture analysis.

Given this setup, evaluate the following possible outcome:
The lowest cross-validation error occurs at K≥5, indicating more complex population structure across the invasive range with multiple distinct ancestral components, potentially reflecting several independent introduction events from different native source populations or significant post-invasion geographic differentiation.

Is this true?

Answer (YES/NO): NO